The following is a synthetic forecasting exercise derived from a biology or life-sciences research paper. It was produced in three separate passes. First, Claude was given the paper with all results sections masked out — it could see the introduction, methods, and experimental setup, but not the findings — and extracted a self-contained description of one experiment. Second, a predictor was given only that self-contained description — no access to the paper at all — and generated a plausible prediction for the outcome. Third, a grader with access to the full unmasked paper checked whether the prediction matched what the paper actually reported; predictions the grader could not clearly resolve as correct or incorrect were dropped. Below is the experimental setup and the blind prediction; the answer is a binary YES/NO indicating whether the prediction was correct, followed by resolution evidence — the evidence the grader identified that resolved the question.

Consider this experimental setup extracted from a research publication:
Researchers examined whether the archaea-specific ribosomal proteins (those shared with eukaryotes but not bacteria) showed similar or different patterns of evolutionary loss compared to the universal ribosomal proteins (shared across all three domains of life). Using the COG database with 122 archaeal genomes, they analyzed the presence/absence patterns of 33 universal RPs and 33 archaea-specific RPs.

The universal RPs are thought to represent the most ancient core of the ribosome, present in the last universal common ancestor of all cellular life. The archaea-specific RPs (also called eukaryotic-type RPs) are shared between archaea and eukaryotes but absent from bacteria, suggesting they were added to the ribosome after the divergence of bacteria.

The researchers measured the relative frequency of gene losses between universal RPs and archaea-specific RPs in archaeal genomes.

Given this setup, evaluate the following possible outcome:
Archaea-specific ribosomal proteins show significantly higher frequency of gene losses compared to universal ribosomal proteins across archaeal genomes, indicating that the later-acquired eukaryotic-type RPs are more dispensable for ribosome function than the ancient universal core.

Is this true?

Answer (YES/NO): YES